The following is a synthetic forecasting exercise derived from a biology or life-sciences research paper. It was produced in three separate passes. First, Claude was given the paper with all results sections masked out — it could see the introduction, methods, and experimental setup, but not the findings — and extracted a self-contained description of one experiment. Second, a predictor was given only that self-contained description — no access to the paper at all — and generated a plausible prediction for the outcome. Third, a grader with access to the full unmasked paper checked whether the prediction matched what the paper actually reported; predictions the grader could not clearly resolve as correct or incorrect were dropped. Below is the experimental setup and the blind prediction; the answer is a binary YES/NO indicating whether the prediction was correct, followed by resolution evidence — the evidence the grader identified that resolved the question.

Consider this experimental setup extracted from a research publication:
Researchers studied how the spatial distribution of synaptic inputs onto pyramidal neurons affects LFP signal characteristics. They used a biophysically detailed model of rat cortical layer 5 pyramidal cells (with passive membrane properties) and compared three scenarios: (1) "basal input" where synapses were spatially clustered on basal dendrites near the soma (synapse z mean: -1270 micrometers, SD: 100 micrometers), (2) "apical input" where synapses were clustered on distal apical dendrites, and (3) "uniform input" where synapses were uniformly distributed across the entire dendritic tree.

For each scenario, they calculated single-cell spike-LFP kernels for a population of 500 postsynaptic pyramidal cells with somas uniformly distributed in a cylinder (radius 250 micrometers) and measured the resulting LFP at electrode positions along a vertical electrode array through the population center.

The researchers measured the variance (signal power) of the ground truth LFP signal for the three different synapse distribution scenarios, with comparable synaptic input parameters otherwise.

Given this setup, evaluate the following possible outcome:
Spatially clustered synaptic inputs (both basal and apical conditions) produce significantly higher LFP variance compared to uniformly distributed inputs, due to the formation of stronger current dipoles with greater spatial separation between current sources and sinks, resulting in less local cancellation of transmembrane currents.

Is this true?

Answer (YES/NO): YES